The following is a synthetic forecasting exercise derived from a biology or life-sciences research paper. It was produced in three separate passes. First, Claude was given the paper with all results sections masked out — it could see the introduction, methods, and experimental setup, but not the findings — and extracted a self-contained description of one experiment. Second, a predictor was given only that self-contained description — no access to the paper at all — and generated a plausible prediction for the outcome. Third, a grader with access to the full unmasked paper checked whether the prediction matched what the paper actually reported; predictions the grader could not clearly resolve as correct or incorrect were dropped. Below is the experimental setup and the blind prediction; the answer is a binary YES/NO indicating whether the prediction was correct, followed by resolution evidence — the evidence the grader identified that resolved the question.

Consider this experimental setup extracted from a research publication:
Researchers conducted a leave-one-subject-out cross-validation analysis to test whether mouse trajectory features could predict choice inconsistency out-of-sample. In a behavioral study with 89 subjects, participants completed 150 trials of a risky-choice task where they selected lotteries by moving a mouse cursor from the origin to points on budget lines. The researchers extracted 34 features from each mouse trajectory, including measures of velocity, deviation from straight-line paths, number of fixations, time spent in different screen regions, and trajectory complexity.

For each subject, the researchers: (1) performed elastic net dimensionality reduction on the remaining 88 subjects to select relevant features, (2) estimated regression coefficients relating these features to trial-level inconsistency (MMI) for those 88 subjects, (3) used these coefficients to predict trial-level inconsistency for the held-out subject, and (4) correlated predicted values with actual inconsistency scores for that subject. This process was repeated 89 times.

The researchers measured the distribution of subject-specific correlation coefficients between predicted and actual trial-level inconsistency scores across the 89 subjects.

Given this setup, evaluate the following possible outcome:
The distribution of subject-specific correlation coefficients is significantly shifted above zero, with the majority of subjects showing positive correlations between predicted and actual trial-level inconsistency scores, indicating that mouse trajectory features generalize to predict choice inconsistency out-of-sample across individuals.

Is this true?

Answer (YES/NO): YES